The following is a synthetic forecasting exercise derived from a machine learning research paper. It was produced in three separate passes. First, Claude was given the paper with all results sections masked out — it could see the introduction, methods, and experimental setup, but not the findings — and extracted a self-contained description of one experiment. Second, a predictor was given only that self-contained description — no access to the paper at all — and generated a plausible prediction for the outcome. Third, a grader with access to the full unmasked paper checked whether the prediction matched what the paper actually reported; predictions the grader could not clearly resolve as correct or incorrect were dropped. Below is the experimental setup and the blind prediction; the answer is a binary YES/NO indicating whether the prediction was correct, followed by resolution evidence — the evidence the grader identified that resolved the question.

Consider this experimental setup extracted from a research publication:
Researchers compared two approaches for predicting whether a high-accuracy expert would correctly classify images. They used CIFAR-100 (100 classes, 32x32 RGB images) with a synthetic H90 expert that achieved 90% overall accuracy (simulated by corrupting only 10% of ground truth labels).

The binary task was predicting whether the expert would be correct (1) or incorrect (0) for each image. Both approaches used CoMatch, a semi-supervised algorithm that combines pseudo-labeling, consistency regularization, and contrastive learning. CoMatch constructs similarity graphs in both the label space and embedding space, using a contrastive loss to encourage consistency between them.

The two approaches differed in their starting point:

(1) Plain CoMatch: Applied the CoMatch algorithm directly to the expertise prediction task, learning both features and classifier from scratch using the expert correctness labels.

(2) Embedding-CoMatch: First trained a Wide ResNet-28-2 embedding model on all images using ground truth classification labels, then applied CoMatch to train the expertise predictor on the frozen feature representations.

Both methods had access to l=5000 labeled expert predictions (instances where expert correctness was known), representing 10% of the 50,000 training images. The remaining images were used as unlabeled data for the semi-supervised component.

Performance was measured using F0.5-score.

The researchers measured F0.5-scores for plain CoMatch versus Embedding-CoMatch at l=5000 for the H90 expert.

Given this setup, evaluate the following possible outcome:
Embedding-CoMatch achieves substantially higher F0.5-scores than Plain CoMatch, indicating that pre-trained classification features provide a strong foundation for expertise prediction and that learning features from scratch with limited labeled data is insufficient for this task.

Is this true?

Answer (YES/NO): NO